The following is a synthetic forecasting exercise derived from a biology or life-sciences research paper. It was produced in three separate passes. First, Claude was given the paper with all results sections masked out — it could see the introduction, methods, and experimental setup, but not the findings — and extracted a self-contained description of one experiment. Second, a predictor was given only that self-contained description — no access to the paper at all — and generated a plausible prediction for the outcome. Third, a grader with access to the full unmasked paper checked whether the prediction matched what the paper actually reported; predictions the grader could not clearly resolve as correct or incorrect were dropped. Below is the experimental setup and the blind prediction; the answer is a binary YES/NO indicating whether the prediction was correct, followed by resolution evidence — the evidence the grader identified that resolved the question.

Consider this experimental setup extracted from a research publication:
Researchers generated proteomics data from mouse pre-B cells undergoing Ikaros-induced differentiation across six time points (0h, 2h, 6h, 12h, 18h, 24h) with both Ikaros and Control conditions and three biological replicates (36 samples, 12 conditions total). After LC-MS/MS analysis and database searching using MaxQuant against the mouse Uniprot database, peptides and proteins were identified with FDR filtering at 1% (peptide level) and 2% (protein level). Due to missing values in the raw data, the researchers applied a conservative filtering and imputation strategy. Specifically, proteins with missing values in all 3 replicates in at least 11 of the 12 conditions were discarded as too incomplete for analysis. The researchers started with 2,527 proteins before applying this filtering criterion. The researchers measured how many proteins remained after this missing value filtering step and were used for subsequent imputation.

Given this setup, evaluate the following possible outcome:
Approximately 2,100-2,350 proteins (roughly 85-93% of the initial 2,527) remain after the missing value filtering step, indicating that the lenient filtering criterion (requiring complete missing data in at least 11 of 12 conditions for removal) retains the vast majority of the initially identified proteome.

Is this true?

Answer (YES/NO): NO